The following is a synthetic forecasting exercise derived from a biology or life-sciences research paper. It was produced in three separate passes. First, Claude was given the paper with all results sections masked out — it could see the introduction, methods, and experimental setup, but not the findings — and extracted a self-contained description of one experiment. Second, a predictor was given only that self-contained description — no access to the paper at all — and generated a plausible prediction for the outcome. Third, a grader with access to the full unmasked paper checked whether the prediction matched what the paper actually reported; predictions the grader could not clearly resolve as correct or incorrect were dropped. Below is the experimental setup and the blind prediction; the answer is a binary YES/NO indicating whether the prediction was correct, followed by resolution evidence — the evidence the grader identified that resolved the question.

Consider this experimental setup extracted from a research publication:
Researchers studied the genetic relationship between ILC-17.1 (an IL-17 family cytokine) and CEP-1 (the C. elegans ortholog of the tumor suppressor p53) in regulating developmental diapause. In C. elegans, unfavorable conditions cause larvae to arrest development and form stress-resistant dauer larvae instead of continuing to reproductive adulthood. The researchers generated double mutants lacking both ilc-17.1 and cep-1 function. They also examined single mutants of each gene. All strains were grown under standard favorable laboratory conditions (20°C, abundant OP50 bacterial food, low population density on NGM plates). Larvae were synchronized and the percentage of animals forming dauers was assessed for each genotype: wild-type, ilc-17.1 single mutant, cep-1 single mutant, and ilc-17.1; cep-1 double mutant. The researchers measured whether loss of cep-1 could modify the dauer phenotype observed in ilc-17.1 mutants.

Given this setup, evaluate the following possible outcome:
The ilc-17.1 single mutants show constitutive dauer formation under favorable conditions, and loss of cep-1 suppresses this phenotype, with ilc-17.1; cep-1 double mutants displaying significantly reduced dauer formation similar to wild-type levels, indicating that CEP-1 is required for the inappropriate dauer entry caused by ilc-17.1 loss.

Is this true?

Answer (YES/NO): YES